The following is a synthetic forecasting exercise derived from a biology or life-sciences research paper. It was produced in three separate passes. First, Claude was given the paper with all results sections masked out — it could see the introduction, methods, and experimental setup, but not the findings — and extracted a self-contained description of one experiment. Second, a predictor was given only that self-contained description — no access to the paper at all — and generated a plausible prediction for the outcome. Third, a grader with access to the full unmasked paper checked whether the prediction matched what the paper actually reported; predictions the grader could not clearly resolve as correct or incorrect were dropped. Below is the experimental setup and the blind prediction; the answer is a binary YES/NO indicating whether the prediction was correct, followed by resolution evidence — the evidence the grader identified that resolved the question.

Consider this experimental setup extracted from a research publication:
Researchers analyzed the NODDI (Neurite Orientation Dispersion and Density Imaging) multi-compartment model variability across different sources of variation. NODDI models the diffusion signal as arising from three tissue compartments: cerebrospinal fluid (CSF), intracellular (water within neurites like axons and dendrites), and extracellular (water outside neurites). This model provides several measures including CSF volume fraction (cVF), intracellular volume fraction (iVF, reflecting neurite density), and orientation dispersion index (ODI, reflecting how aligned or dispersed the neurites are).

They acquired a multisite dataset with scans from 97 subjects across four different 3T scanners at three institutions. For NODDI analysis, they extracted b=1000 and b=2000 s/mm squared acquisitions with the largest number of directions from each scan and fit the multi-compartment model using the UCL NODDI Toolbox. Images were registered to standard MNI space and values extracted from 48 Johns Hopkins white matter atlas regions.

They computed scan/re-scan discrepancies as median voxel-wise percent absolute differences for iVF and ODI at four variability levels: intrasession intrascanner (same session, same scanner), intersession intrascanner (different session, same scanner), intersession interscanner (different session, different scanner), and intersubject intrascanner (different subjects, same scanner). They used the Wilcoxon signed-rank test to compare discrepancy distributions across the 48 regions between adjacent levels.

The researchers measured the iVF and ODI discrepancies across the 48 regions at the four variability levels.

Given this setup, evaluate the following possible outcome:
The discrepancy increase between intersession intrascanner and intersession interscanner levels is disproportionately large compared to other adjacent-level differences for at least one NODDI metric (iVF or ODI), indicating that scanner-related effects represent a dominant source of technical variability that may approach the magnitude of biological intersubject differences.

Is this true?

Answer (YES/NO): YES